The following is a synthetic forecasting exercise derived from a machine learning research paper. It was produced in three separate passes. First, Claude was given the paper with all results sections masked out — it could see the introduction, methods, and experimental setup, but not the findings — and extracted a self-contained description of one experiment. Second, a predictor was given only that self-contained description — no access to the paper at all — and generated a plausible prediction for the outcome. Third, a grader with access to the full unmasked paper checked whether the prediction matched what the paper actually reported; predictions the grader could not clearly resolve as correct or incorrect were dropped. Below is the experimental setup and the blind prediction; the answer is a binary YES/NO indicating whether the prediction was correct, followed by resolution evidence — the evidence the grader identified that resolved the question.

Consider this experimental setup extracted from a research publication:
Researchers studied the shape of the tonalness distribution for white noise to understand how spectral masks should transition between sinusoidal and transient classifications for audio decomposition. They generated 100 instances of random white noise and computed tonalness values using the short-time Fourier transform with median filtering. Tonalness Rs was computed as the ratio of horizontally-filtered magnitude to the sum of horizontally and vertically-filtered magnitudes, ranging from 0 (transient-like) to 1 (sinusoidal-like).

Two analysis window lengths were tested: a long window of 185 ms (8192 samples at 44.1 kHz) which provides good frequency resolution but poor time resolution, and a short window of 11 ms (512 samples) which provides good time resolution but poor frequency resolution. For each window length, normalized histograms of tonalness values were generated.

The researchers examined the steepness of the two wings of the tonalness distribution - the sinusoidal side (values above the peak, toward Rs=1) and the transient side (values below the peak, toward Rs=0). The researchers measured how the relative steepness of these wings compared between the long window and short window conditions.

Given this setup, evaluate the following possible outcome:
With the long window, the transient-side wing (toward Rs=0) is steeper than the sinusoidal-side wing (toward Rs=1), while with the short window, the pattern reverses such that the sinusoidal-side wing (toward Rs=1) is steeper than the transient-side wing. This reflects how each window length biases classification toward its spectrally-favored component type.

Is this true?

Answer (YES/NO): NO